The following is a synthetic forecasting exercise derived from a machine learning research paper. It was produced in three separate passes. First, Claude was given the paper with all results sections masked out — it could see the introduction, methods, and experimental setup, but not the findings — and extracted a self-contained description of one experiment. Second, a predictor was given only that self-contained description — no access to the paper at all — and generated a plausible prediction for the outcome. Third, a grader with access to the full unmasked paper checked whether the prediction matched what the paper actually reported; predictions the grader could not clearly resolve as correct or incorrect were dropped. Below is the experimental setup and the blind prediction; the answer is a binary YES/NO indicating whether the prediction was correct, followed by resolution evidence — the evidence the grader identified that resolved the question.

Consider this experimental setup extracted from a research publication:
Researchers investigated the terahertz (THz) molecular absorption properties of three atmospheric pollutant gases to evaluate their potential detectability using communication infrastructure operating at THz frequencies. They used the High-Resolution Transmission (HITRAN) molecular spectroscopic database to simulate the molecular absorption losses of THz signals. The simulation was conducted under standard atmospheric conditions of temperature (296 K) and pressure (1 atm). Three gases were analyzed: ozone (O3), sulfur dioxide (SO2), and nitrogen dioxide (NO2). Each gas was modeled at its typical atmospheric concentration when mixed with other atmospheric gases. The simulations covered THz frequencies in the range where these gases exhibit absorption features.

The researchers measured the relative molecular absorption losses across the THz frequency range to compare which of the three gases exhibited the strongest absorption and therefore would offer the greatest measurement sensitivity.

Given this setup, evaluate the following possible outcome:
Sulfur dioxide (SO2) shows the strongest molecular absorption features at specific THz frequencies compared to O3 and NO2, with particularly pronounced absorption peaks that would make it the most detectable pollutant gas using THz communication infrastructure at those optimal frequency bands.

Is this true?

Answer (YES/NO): YES